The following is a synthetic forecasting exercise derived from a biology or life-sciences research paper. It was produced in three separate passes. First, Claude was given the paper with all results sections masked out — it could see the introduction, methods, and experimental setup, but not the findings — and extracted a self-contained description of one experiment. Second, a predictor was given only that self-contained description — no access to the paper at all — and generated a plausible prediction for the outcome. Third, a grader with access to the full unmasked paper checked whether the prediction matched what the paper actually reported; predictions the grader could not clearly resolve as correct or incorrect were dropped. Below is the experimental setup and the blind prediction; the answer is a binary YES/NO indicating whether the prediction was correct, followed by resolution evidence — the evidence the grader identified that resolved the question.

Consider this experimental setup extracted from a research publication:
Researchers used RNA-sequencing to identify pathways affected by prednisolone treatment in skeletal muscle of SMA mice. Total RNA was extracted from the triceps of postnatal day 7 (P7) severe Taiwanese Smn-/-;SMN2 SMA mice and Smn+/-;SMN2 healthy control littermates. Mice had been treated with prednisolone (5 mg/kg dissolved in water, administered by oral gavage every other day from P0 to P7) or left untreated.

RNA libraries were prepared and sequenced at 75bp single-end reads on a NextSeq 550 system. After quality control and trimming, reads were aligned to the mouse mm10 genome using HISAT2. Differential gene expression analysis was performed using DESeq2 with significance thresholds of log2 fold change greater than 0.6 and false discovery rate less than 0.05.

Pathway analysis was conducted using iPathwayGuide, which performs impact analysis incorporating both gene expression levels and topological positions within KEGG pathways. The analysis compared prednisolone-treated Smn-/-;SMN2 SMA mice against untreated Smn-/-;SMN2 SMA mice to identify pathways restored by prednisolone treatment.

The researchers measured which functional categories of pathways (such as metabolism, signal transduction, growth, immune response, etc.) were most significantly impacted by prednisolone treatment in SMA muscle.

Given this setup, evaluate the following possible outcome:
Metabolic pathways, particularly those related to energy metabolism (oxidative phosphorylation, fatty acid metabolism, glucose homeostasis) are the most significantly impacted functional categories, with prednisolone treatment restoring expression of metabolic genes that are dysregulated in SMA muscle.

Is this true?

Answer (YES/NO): NO